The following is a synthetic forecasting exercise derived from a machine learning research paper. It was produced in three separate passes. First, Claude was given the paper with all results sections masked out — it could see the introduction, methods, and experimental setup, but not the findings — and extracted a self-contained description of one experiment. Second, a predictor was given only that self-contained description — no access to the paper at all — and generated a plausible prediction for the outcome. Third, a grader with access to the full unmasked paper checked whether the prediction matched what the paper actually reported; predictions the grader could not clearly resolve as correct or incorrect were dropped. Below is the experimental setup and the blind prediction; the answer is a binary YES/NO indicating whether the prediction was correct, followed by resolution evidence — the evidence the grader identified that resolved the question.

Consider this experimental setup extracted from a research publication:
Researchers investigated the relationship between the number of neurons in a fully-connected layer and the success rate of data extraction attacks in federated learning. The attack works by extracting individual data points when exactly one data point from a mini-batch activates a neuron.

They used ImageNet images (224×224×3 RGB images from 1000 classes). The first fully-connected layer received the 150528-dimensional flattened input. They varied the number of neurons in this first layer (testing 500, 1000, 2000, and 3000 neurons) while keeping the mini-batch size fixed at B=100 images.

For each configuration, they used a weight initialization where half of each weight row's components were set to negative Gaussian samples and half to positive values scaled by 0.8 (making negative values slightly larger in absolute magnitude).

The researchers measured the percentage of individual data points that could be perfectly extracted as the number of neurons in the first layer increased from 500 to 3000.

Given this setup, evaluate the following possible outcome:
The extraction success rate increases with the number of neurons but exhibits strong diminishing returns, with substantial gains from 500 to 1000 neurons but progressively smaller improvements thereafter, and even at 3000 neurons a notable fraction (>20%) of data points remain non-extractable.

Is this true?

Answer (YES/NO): NO